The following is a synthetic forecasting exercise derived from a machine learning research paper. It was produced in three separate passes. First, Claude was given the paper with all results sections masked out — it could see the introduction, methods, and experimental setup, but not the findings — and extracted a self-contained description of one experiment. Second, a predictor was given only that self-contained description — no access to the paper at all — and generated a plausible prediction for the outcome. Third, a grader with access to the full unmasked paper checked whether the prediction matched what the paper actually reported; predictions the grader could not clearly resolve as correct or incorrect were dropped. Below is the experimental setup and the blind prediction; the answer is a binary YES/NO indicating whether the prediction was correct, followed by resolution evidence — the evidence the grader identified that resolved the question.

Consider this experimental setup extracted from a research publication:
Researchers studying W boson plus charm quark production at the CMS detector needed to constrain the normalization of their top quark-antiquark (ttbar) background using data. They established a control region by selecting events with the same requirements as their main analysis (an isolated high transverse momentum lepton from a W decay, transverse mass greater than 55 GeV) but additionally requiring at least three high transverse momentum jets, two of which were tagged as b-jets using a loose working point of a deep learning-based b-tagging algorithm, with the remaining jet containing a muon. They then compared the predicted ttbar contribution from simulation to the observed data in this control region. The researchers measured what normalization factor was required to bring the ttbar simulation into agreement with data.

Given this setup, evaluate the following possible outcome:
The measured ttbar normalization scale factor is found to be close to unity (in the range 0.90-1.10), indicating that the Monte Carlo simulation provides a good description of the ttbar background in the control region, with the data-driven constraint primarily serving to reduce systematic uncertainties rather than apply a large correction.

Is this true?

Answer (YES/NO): YES